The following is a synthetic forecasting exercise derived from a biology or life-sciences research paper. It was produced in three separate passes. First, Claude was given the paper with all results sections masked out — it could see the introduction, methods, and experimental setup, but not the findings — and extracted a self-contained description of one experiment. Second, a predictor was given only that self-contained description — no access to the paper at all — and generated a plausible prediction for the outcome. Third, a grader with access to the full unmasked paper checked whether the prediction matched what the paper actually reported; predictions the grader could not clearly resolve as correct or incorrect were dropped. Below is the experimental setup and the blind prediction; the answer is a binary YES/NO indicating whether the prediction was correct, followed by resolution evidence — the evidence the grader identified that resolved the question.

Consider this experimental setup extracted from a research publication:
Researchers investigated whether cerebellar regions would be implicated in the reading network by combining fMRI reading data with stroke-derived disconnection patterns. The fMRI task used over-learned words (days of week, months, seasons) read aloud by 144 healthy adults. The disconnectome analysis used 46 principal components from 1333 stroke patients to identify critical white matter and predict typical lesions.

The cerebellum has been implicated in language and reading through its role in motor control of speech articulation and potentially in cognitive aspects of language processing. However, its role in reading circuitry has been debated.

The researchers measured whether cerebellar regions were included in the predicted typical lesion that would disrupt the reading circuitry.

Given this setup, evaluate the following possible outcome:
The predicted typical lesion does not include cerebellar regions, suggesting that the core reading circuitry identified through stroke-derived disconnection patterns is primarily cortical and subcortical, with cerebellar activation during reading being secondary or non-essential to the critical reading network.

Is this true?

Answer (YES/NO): NO